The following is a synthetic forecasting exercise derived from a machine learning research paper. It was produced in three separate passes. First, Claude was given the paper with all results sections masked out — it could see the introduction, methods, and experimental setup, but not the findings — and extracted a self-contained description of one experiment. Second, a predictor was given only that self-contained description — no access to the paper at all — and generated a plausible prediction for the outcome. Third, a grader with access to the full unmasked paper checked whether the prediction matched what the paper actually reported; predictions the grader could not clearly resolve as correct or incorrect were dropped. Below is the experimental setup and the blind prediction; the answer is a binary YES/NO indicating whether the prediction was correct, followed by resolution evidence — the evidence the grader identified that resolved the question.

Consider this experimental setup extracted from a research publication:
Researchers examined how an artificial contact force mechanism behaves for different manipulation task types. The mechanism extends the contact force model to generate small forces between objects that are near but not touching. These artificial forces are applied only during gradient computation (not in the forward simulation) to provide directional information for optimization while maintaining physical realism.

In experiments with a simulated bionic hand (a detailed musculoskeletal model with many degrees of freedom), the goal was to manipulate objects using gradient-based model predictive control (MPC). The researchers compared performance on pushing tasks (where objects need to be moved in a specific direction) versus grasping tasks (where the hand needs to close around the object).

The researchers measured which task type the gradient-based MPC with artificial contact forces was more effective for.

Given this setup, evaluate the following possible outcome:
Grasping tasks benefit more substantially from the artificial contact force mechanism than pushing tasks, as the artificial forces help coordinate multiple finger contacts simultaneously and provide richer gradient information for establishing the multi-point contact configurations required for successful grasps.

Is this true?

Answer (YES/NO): NO